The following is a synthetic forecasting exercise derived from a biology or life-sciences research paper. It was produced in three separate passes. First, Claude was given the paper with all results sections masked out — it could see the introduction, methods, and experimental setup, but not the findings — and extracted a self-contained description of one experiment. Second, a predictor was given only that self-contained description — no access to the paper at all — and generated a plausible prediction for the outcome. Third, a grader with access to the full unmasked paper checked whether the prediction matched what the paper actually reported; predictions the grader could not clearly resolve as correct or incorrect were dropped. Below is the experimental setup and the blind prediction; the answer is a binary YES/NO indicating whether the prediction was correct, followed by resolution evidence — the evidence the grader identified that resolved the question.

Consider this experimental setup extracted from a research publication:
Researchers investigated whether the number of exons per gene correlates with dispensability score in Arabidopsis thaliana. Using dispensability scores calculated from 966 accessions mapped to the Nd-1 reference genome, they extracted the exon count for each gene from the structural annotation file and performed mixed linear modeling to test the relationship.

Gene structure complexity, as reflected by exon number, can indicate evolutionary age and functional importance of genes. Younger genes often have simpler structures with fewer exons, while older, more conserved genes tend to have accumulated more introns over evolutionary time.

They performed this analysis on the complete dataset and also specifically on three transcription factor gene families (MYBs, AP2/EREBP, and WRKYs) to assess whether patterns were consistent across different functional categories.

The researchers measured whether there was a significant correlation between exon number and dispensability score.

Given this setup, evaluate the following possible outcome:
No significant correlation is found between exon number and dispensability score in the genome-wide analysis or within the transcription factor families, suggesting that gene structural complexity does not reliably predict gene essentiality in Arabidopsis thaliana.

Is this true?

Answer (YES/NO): YES